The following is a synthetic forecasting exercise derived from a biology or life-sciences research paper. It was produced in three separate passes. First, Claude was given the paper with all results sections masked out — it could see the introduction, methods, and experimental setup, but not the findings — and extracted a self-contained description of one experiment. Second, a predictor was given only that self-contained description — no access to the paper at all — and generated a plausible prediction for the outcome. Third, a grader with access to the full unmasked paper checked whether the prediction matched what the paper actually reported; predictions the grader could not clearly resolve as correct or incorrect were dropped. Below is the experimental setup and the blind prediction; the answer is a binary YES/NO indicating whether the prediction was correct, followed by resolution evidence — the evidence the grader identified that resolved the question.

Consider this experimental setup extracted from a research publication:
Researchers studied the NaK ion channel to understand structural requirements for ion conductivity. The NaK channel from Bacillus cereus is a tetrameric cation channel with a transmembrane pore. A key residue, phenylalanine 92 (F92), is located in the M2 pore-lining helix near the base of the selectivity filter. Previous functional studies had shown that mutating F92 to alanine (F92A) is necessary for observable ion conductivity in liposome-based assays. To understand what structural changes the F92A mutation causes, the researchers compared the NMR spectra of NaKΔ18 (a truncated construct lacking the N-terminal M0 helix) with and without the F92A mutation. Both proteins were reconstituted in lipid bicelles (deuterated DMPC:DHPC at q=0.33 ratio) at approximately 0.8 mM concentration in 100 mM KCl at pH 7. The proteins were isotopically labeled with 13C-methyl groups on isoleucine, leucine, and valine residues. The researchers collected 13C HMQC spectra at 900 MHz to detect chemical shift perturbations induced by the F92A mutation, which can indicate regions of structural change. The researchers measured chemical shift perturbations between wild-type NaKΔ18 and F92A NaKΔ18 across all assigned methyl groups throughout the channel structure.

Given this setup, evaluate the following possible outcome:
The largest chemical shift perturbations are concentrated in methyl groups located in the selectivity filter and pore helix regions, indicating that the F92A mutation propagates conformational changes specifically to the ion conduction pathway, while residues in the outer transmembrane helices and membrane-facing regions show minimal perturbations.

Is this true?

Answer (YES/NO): NO